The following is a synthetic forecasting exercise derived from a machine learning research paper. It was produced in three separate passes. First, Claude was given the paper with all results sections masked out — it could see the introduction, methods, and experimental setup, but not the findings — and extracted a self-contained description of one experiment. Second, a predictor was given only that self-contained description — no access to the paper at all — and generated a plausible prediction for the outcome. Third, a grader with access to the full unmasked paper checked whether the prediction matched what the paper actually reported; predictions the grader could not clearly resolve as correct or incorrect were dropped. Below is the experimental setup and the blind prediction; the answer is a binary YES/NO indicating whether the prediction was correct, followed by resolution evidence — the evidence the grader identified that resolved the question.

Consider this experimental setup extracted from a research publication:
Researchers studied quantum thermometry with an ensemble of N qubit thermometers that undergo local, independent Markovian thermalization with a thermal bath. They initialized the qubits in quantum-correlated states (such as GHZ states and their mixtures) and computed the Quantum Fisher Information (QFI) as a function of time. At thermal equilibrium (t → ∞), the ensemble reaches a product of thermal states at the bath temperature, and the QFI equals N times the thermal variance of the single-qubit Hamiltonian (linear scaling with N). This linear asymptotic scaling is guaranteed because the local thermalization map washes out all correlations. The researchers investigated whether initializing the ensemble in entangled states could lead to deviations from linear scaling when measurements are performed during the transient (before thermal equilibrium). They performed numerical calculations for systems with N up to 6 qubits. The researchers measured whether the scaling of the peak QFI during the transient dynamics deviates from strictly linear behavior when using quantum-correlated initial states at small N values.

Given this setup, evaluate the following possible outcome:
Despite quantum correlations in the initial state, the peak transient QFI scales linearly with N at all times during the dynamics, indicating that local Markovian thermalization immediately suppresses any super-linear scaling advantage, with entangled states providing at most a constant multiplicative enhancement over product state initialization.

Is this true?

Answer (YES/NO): NO